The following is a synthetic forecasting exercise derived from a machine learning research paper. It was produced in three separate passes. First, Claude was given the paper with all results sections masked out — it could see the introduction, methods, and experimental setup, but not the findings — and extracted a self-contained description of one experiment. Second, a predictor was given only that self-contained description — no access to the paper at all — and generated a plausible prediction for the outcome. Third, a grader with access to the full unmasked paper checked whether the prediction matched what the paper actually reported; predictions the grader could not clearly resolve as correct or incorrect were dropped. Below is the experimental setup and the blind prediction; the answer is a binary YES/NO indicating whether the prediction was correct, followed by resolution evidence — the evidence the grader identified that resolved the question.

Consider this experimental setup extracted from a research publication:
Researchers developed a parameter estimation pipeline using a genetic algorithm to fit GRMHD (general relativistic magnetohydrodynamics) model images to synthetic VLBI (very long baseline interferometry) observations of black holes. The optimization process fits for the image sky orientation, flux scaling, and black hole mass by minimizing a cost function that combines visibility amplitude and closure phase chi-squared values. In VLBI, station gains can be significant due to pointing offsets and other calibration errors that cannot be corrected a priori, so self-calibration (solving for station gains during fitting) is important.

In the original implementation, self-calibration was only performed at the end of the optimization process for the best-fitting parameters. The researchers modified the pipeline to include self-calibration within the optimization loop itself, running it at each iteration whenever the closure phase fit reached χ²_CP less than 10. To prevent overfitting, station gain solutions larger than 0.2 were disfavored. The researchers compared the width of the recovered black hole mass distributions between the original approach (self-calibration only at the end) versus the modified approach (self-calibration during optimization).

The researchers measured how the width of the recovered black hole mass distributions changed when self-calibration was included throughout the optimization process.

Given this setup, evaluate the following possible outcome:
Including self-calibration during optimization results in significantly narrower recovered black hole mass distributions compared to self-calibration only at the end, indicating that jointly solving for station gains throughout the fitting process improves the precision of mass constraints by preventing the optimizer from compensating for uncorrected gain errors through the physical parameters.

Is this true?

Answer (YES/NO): YES